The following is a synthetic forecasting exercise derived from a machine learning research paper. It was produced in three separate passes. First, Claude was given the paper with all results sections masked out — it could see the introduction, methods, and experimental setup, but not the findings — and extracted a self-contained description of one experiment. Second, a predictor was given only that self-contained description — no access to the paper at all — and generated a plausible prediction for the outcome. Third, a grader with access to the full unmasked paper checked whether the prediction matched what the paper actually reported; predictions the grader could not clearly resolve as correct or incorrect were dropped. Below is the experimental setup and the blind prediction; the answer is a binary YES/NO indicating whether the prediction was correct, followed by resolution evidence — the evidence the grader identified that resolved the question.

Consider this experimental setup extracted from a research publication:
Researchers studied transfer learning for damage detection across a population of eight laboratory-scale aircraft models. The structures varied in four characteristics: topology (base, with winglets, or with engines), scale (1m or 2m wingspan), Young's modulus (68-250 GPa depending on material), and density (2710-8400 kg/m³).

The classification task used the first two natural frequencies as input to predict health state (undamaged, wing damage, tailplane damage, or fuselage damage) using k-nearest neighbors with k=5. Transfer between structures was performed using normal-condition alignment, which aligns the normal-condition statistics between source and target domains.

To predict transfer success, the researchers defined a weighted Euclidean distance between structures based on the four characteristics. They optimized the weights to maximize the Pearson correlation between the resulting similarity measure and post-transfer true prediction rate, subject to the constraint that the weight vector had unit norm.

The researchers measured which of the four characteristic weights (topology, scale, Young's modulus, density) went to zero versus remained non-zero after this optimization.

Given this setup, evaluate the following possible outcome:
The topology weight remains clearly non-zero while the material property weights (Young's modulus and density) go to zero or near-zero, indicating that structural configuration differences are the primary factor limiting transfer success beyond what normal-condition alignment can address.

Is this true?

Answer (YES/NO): NO